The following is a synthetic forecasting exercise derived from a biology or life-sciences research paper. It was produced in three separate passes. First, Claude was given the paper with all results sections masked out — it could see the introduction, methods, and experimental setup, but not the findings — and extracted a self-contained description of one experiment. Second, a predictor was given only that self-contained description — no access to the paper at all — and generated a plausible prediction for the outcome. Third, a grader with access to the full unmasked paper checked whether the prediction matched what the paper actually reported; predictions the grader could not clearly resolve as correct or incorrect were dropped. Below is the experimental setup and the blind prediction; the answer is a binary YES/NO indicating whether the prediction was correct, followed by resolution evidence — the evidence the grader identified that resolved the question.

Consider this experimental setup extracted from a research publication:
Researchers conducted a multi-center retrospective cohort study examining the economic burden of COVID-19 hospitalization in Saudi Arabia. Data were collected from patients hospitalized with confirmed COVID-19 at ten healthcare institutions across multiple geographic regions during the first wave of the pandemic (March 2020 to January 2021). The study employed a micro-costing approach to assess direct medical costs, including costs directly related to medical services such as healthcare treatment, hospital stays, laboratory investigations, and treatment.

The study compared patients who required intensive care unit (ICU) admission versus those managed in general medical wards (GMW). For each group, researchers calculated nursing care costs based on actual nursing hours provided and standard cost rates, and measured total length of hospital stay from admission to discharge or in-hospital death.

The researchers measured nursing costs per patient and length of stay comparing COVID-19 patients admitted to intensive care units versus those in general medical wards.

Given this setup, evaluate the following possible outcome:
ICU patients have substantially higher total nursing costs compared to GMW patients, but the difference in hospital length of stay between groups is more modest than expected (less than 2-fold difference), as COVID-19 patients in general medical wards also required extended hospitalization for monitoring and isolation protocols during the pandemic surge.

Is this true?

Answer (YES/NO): NO